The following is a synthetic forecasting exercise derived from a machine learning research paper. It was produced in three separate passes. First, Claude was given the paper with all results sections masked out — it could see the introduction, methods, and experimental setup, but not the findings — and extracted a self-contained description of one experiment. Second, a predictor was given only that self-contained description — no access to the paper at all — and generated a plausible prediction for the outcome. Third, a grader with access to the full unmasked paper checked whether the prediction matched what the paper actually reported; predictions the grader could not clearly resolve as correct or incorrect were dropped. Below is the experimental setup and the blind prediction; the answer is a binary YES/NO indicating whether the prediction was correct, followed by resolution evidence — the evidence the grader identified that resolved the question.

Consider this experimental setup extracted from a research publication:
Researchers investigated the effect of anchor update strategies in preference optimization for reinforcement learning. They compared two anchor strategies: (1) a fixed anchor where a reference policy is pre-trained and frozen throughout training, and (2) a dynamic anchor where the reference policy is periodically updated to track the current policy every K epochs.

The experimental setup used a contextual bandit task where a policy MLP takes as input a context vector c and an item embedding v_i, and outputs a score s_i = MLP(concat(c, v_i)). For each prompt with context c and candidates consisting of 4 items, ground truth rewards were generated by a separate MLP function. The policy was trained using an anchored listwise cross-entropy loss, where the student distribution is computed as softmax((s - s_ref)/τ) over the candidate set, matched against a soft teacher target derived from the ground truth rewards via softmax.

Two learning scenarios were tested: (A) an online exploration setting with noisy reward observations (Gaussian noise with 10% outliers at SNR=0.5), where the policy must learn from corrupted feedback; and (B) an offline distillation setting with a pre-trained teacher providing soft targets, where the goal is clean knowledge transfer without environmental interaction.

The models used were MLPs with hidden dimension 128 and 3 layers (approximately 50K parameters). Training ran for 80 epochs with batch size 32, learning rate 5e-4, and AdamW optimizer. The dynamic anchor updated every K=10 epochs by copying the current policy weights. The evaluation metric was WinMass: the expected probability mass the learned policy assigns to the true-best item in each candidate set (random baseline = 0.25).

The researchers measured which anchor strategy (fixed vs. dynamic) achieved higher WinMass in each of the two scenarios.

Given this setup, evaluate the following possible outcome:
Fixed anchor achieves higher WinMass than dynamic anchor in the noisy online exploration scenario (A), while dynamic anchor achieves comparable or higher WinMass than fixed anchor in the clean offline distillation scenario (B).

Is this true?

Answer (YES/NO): NO